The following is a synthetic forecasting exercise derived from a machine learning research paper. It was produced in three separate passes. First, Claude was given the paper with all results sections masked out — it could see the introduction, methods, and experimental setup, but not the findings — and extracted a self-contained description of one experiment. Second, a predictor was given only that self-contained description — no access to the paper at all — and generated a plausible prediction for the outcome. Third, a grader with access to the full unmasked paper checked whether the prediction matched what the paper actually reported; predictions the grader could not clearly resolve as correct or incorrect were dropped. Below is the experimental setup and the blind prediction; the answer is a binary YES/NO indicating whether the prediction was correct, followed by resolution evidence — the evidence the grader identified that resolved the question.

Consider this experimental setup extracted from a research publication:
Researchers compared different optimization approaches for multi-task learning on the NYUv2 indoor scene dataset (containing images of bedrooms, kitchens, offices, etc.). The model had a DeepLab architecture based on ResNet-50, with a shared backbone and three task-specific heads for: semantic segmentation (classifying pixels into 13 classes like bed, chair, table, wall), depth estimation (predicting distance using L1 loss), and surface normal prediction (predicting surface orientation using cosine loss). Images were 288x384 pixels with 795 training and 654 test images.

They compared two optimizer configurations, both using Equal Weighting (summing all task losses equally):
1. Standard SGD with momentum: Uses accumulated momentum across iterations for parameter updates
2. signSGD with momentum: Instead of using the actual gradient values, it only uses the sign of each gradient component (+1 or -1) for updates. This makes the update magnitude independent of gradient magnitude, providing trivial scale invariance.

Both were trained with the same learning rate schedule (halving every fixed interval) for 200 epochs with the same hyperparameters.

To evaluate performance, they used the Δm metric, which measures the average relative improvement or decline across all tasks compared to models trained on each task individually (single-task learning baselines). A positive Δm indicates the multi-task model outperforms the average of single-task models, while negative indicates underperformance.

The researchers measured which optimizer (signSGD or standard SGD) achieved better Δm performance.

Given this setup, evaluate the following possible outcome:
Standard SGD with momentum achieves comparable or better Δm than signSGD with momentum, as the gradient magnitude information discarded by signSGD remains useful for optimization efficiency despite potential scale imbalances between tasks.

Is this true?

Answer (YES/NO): NO